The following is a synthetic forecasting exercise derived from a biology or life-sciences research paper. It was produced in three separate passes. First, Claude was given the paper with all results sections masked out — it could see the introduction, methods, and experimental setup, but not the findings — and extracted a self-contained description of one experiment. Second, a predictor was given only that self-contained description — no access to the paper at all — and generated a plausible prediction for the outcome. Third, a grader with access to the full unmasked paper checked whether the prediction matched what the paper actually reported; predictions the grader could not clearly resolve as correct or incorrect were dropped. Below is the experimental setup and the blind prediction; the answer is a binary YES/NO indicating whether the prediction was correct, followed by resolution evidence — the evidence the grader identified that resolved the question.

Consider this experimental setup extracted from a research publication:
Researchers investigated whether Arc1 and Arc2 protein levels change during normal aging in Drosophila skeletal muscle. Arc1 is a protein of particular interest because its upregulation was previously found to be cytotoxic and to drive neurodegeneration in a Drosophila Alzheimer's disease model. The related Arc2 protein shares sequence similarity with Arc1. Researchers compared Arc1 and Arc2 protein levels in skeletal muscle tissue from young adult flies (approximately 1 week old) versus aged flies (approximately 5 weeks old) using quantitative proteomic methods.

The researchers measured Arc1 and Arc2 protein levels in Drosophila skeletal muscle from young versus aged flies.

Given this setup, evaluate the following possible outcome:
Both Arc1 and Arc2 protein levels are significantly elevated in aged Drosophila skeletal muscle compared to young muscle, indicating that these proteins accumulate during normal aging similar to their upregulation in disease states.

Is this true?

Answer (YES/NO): YES